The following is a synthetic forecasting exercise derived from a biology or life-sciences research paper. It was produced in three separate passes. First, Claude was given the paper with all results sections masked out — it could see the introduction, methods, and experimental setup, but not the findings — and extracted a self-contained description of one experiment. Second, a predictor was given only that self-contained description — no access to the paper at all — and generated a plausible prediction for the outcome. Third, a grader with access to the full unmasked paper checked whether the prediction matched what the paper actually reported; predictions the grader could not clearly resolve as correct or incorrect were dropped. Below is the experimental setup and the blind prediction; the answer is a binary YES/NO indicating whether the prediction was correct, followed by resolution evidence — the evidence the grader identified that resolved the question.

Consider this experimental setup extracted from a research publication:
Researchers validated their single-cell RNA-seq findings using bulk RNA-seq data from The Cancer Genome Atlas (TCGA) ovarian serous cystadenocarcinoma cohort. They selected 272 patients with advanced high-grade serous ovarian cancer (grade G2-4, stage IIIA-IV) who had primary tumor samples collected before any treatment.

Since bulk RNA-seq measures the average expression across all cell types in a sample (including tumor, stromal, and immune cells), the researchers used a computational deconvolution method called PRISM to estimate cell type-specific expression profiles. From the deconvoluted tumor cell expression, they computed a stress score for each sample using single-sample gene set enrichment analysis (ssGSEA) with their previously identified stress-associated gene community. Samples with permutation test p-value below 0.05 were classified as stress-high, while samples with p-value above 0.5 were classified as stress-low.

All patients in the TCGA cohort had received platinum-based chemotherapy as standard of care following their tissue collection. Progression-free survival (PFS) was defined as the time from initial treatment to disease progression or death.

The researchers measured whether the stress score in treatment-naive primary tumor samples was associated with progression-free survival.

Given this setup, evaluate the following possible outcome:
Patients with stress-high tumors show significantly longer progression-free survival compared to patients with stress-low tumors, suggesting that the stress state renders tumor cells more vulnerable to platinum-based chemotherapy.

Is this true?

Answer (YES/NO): NO